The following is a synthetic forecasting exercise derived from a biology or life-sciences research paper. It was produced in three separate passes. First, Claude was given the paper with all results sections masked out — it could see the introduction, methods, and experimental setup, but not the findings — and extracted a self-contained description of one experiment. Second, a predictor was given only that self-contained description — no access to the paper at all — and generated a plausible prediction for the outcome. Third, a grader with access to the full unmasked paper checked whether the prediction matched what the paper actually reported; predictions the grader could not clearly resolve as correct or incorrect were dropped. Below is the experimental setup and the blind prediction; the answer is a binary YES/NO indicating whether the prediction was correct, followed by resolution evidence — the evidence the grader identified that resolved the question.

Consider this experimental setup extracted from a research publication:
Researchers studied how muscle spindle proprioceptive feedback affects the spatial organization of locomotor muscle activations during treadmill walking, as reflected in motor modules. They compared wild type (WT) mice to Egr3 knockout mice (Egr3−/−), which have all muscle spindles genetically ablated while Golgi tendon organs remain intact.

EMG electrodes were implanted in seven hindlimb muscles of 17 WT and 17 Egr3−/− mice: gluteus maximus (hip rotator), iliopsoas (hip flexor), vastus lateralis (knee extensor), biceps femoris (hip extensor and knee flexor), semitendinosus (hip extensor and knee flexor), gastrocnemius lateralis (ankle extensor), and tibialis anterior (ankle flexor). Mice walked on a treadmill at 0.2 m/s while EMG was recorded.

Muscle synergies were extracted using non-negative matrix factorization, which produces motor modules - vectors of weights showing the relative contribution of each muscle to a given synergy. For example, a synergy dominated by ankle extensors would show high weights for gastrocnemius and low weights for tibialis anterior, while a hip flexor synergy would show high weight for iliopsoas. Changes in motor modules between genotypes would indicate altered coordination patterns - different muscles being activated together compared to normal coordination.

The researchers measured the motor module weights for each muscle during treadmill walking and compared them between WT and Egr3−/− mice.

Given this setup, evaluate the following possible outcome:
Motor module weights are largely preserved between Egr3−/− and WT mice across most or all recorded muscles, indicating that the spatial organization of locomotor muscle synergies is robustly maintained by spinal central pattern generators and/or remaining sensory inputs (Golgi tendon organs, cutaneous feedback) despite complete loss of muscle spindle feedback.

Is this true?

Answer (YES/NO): NO